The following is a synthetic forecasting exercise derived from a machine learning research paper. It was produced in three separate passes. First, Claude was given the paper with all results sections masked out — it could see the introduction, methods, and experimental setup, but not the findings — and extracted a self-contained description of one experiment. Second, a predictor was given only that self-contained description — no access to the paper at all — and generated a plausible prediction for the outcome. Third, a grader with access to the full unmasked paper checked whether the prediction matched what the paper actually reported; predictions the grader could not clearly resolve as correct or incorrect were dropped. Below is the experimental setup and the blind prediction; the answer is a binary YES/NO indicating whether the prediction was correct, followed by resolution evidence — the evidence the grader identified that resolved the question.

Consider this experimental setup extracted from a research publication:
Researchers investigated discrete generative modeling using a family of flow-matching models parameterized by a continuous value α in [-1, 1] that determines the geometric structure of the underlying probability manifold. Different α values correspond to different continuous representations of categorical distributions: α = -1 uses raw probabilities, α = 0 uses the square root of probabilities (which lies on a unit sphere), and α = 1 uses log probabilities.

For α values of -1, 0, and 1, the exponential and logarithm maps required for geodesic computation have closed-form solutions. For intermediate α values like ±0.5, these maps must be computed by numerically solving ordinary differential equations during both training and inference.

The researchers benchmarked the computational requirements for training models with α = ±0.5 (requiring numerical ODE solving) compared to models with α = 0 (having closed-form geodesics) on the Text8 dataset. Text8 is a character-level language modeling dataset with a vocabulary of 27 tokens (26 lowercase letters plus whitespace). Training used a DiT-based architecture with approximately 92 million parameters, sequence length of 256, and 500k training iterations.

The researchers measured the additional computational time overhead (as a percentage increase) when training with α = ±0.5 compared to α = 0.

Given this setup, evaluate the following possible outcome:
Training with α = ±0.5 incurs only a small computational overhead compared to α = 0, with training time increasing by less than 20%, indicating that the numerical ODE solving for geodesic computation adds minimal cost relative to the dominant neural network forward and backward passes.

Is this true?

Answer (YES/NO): NO